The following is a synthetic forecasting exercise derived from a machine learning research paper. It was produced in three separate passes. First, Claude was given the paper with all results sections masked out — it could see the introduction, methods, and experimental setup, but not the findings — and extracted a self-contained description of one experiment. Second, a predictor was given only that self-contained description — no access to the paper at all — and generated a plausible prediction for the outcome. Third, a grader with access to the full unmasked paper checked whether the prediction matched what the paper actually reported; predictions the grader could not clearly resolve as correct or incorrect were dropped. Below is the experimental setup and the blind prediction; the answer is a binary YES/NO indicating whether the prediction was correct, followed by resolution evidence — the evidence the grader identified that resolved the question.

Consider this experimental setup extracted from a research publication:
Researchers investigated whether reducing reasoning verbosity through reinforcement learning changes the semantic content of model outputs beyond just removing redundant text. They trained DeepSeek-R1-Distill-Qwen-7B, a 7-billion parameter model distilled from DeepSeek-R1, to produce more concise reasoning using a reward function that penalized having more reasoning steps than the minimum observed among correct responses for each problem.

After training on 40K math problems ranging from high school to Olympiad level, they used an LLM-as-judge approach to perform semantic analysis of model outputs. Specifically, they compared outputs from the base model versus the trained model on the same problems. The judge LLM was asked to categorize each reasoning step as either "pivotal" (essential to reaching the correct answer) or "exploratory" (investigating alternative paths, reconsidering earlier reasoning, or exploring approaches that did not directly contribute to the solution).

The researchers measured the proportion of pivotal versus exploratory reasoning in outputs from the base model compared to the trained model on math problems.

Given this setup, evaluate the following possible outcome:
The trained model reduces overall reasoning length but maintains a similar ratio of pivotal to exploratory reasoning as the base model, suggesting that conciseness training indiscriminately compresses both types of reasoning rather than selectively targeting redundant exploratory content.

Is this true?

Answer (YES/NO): NO